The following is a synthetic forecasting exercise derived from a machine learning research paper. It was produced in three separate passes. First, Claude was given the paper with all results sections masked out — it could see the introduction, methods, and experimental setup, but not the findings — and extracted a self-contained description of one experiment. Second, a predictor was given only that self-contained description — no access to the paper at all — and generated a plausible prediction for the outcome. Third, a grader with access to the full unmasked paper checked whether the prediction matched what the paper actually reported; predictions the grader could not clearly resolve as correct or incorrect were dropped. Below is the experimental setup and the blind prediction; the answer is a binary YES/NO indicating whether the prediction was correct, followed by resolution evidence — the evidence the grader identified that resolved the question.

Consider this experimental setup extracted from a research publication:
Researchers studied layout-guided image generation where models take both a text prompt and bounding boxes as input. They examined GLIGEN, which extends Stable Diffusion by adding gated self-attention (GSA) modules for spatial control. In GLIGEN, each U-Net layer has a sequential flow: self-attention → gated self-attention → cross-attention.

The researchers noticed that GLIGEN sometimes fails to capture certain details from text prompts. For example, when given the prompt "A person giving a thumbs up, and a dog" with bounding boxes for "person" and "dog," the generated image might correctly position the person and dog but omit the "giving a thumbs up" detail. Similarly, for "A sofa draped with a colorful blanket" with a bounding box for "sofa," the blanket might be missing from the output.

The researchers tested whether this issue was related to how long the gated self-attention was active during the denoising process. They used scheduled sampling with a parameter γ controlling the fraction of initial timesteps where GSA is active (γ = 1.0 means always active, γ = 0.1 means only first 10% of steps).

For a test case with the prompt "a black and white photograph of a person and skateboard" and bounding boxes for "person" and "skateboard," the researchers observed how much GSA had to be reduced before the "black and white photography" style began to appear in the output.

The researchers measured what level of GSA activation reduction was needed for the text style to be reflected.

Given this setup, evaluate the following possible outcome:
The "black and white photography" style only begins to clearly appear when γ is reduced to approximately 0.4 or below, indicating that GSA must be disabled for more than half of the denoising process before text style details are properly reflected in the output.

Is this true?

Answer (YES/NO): NO